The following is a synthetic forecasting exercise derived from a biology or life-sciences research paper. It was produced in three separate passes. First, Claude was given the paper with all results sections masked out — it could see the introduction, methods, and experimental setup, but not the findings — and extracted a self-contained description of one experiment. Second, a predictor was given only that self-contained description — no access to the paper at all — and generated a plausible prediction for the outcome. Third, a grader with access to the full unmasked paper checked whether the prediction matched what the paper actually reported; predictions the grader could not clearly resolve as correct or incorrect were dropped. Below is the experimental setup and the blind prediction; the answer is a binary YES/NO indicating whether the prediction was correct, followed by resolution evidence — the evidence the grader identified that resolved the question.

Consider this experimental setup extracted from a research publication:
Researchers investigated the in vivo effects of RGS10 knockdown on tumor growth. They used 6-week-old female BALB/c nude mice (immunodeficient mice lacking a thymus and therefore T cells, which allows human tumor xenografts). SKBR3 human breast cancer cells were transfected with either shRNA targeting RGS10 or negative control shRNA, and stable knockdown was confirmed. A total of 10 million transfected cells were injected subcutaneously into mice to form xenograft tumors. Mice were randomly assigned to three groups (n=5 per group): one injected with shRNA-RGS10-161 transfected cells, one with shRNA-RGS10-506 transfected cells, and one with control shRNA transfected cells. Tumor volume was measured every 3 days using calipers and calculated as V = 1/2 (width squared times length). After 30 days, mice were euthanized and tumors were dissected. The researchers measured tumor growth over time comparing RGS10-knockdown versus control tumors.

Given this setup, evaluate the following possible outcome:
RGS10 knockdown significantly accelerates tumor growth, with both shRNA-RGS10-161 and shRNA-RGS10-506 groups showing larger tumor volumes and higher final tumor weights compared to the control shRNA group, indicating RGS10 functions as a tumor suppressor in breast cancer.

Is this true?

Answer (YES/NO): NO